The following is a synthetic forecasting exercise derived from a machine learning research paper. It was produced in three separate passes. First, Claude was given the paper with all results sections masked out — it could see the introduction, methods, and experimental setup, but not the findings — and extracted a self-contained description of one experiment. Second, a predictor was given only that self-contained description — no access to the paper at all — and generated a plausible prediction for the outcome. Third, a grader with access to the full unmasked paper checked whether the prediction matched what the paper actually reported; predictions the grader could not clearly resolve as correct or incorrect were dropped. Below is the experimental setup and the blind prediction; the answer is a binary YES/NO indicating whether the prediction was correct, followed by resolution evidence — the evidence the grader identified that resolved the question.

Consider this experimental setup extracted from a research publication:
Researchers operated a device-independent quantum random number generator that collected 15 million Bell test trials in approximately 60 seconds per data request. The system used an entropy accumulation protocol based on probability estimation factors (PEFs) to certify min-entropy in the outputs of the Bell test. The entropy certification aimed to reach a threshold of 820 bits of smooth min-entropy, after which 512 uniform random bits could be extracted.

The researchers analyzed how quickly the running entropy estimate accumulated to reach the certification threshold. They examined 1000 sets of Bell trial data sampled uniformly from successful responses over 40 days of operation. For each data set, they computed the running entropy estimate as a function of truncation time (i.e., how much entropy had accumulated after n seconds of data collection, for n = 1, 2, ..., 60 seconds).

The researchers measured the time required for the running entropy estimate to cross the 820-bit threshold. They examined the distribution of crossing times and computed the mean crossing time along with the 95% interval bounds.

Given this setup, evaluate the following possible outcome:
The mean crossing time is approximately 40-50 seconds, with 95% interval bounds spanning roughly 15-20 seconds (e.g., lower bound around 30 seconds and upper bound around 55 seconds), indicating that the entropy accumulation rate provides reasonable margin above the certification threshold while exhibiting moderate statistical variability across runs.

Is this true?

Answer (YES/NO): NO